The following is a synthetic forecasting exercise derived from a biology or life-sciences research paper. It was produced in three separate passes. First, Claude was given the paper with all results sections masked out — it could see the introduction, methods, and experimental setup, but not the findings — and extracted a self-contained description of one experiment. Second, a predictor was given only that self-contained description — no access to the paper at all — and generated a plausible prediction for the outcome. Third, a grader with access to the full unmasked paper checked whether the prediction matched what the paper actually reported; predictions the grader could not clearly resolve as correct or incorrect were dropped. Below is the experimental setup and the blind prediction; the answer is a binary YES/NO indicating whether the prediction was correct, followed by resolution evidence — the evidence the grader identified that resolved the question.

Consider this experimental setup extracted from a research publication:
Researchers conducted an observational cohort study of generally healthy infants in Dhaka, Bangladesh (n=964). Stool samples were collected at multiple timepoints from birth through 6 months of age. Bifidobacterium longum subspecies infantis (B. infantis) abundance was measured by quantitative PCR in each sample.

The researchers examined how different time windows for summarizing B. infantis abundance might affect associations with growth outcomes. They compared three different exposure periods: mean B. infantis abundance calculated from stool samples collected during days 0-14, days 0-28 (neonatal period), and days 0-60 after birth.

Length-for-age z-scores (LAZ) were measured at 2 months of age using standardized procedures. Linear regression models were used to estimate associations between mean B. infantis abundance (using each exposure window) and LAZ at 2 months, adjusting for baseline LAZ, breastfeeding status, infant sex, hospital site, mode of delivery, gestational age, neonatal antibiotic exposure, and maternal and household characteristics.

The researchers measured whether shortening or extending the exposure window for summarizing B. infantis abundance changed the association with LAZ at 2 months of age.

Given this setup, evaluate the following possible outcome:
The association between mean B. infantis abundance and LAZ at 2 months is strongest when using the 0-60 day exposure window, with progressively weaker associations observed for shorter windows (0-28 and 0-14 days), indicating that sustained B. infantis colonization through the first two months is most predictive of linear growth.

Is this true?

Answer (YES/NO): NO